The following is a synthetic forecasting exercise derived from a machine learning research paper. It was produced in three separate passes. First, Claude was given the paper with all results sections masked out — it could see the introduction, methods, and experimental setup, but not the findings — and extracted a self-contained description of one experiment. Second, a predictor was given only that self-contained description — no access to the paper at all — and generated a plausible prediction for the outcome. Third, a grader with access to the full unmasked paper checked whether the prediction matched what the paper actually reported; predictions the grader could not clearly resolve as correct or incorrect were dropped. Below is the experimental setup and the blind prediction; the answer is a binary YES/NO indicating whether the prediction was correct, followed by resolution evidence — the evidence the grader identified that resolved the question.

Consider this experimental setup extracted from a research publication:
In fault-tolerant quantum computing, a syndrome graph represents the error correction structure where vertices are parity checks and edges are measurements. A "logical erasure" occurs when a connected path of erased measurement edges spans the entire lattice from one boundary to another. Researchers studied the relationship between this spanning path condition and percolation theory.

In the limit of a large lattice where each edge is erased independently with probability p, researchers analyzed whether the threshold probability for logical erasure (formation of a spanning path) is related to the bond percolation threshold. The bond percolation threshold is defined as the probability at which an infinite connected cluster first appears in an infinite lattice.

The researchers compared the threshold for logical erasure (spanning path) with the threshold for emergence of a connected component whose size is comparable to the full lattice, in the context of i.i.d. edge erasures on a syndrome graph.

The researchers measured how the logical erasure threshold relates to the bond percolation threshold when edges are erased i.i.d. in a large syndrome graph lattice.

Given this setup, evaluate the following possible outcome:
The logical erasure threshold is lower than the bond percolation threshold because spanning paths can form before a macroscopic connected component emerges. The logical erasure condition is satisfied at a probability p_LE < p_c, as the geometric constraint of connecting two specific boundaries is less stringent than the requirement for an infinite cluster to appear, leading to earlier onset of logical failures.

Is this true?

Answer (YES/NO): NO